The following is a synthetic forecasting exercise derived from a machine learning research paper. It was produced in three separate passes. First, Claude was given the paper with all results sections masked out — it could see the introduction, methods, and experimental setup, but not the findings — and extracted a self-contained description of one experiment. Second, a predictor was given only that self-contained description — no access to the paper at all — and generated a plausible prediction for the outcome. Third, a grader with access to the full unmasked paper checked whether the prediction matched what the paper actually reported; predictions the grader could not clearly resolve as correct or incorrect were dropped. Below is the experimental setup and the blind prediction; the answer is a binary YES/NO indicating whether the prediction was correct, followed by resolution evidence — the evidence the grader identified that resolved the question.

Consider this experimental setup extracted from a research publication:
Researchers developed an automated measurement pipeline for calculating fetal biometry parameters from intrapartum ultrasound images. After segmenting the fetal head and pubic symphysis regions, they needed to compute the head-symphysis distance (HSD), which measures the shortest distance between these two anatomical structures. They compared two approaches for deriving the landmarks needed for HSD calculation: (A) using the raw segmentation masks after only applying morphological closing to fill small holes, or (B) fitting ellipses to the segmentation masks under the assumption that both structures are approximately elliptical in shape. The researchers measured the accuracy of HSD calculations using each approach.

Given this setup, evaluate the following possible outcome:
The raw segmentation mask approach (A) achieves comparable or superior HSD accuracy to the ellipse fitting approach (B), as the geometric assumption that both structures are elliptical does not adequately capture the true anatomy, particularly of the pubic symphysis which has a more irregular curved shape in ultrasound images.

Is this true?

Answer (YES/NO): NO